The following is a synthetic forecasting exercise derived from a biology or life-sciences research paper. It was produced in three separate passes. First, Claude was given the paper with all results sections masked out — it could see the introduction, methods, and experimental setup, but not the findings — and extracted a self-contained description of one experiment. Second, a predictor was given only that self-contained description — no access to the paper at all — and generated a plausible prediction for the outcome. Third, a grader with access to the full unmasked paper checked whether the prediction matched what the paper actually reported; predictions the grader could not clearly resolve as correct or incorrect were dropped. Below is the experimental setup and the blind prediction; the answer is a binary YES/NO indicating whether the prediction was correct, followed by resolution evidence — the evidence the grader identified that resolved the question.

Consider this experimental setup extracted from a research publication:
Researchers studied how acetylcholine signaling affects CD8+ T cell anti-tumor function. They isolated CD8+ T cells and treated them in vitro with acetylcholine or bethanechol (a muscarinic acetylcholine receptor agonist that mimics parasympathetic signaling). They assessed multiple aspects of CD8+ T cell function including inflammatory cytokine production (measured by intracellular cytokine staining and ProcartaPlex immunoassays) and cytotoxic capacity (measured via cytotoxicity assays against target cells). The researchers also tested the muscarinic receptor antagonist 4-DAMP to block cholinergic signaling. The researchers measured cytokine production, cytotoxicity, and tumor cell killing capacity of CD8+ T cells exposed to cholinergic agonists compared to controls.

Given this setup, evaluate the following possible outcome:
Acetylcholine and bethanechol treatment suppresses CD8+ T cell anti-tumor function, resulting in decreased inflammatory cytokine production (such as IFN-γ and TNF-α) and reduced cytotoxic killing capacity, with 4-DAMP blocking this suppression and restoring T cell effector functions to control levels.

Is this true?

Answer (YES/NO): YES